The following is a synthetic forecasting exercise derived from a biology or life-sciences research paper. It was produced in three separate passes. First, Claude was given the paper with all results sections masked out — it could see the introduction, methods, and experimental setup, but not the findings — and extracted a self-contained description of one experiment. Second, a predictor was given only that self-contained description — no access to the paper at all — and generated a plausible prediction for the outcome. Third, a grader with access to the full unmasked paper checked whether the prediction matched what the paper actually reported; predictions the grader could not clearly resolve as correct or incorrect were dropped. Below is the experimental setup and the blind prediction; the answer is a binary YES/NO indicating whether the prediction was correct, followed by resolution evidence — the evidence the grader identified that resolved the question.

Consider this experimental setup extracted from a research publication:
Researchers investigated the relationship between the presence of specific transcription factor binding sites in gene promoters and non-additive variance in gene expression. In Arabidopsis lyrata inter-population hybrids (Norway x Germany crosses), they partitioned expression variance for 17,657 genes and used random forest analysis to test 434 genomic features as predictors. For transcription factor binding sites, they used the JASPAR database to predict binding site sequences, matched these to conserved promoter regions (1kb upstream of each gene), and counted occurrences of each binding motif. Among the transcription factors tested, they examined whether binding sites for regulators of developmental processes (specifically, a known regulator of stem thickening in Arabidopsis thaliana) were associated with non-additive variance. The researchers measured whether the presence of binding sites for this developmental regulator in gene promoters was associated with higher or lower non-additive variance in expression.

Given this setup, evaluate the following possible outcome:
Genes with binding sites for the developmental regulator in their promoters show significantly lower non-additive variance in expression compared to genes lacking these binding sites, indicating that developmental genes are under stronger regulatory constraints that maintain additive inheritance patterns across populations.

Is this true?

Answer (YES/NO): NO